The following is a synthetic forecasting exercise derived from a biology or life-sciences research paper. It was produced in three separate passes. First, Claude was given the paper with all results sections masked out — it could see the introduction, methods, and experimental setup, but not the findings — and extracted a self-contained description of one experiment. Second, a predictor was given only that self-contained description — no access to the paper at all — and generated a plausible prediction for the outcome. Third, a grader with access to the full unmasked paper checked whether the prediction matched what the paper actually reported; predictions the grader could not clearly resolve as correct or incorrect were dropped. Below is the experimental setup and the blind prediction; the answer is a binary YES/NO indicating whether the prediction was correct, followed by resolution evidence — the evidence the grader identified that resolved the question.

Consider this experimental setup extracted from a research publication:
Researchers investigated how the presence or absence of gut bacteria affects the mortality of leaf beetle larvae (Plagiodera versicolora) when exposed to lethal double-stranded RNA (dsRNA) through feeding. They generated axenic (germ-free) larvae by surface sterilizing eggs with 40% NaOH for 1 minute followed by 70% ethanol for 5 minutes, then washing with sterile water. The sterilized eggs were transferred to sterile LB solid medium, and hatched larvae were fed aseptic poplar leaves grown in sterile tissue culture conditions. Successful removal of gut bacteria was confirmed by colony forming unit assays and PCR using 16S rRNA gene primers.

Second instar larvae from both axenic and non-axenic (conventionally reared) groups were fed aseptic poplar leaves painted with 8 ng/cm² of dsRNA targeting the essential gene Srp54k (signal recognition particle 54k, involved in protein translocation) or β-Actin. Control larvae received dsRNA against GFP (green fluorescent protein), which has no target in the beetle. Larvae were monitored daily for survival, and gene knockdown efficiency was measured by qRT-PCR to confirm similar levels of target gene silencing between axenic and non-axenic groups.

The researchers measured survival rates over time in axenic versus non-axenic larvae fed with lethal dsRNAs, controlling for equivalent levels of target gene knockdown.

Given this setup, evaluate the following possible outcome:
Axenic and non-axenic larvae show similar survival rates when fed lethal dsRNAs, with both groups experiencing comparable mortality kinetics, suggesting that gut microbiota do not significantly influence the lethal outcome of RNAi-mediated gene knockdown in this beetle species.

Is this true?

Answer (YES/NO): NO